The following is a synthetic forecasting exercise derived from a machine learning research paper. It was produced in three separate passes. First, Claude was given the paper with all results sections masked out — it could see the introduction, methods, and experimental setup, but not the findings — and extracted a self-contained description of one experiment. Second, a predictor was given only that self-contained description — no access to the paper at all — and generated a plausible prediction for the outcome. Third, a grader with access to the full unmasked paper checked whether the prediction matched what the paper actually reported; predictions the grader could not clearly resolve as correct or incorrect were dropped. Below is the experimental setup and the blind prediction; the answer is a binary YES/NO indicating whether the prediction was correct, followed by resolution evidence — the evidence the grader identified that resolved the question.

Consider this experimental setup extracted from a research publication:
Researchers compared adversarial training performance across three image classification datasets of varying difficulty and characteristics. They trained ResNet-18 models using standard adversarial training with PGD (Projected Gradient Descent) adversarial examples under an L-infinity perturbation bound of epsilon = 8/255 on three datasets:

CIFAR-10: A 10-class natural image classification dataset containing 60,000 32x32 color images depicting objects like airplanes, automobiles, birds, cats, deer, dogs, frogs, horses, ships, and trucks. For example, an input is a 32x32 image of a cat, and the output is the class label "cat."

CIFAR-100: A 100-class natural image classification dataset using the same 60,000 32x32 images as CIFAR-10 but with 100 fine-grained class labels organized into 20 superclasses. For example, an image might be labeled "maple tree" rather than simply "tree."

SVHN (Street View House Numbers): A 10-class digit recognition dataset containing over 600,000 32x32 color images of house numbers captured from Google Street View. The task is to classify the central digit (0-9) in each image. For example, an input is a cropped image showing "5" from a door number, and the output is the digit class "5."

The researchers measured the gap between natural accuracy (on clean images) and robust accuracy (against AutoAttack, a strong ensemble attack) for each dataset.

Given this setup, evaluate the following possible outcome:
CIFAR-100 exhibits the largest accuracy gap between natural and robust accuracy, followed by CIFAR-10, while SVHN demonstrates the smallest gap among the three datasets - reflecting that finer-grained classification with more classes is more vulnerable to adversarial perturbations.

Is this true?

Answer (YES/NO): NO